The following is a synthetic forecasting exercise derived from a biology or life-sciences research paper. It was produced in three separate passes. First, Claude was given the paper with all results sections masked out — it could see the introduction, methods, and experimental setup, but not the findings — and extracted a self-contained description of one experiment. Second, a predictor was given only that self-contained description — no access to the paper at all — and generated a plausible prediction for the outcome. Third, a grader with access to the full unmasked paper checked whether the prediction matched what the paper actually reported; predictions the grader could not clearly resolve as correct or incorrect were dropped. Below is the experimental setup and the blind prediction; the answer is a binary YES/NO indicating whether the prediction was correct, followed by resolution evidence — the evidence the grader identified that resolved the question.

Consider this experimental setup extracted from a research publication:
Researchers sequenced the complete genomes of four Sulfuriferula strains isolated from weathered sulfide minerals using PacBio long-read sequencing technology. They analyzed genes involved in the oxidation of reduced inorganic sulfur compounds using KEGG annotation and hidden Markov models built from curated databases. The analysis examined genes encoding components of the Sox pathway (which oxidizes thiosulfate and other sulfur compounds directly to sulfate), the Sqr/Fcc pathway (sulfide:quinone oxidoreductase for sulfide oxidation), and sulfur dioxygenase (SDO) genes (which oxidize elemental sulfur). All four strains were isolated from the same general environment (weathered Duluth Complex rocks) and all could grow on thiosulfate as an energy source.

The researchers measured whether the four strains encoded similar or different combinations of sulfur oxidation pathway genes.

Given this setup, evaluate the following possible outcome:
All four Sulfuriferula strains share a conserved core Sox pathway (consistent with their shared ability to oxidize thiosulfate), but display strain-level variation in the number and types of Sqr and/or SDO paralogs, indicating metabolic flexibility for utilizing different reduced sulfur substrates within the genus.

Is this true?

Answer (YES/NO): NO